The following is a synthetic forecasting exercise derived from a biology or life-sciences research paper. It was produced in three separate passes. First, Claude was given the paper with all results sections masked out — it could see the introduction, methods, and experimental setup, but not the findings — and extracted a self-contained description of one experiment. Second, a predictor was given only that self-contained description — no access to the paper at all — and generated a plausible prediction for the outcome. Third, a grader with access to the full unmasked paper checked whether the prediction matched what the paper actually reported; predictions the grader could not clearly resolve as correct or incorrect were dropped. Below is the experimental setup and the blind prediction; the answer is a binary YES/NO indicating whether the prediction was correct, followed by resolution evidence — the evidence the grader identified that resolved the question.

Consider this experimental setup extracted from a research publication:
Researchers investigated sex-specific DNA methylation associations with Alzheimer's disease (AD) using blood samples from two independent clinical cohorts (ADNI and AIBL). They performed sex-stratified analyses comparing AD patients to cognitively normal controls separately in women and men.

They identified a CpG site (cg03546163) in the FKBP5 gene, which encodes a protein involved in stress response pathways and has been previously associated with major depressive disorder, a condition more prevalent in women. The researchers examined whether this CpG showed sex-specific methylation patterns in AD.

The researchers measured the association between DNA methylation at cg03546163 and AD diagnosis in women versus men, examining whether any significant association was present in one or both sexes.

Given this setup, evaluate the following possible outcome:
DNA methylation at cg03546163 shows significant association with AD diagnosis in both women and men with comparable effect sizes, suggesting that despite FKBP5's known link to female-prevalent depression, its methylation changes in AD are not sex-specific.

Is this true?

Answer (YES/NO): NO